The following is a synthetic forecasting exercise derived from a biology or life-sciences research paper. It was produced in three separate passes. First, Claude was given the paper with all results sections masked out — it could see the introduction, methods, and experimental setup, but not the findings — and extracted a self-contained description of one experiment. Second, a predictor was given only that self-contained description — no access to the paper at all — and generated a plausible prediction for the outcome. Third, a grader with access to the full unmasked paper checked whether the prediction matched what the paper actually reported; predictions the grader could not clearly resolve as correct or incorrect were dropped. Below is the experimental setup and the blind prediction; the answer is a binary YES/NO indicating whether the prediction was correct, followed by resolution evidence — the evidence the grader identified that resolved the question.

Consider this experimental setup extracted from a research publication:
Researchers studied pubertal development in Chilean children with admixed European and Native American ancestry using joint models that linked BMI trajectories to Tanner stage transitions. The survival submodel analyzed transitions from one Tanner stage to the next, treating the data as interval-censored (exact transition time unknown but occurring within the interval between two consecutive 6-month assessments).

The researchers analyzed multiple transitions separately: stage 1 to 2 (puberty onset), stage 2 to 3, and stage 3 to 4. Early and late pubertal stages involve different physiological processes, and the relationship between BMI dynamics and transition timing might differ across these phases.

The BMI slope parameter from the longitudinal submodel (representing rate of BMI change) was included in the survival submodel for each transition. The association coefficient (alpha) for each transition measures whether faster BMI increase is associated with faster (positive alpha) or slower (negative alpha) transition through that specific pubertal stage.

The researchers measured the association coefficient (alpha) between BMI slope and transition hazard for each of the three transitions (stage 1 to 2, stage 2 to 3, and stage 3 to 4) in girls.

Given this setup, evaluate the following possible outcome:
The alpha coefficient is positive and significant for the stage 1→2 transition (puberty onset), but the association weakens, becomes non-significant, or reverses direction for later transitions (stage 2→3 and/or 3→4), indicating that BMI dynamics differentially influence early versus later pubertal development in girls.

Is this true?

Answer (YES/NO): NO